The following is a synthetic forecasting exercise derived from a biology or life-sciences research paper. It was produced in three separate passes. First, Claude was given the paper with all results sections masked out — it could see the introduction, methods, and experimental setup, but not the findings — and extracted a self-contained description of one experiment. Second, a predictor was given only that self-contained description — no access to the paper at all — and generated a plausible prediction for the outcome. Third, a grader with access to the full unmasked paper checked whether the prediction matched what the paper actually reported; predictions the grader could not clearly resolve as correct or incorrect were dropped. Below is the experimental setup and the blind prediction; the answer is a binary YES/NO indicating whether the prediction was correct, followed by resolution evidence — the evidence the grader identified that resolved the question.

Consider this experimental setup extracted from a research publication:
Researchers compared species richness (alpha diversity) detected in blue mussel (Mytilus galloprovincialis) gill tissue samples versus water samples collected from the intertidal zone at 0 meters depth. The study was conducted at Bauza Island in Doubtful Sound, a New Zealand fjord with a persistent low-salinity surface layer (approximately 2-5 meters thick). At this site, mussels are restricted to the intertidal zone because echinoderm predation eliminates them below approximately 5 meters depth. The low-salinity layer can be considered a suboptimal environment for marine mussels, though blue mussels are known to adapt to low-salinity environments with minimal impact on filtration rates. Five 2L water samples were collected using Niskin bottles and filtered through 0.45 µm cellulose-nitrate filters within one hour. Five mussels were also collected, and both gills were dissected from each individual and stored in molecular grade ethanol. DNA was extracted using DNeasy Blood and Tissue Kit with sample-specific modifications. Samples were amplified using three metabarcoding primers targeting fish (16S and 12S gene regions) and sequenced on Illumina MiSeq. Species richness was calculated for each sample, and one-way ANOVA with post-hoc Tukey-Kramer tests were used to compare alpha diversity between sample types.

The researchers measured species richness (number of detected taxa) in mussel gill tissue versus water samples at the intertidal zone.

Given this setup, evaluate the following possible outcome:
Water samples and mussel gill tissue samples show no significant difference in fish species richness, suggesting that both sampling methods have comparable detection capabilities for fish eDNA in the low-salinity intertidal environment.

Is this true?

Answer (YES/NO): NO